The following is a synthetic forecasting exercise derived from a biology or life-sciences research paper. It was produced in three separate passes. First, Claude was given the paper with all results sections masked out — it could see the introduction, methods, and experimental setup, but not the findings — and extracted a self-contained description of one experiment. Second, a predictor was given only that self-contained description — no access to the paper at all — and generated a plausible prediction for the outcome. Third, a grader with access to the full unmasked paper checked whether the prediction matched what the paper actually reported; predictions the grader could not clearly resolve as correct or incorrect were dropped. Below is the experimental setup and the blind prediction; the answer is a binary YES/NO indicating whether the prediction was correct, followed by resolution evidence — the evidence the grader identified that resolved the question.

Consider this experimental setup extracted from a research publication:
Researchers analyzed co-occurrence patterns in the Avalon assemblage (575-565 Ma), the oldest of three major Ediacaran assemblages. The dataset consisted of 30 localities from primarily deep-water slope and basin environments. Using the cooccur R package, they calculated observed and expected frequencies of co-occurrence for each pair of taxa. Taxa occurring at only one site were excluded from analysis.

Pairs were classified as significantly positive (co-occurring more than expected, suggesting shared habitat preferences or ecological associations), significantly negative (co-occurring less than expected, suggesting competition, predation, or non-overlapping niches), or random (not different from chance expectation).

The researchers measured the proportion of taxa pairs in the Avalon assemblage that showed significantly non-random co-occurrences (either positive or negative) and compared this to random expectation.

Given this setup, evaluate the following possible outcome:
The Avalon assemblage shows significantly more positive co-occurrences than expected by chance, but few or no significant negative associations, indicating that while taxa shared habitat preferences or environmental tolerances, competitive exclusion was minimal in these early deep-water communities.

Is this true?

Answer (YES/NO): YES